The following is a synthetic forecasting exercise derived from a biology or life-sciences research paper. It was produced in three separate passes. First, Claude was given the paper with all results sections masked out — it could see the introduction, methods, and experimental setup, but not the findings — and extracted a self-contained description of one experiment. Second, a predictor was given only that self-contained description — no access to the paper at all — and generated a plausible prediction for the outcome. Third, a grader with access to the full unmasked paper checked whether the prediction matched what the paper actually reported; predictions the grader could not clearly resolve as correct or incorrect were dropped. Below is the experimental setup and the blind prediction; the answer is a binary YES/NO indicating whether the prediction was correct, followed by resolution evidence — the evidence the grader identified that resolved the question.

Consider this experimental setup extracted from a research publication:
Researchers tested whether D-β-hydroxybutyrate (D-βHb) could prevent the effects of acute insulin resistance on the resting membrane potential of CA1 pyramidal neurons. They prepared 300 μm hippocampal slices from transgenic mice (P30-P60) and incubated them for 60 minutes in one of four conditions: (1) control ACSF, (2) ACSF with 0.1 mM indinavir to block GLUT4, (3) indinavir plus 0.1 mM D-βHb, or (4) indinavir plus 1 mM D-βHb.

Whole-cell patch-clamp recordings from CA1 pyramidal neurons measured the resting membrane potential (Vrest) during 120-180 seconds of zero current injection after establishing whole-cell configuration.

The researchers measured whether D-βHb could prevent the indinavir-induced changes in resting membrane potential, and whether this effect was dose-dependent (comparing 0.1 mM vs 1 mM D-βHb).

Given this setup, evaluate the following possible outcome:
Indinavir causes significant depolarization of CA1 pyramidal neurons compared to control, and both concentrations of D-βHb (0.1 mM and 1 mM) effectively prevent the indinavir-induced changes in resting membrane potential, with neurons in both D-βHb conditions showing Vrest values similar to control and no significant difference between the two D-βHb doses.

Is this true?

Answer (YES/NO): NO